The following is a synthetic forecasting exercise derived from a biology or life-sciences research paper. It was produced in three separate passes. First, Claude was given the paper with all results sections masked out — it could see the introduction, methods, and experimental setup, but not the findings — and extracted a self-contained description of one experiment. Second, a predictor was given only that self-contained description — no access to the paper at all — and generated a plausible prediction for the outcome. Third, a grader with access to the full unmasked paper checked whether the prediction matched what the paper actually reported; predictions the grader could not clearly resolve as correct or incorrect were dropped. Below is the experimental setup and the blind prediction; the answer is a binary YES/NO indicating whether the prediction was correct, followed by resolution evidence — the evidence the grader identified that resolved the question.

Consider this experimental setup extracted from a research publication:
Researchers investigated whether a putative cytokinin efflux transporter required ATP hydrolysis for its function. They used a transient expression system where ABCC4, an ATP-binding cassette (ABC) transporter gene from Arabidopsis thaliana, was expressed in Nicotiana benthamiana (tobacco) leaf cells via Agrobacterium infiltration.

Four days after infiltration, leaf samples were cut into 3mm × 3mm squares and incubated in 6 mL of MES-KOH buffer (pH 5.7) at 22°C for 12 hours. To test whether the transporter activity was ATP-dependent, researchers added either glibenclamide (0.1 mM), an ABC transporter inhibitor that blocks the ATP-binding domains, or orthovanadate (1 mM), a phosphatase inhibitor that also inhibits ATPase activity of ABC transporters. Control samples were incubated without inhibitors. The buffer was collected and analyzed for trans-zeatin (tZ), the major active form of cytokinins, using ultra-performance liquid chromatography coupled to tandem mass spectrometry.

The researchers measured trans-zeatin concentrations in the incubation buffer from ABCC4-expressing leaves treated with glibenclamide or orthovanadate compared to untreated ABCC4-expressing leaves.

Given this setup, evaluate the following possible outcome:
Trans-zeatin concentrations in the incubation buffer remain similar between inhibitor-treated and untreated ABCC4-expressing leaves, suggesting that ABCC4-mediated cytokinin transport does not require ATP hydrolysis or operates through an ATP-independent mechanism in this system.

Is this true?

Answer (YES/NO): NO